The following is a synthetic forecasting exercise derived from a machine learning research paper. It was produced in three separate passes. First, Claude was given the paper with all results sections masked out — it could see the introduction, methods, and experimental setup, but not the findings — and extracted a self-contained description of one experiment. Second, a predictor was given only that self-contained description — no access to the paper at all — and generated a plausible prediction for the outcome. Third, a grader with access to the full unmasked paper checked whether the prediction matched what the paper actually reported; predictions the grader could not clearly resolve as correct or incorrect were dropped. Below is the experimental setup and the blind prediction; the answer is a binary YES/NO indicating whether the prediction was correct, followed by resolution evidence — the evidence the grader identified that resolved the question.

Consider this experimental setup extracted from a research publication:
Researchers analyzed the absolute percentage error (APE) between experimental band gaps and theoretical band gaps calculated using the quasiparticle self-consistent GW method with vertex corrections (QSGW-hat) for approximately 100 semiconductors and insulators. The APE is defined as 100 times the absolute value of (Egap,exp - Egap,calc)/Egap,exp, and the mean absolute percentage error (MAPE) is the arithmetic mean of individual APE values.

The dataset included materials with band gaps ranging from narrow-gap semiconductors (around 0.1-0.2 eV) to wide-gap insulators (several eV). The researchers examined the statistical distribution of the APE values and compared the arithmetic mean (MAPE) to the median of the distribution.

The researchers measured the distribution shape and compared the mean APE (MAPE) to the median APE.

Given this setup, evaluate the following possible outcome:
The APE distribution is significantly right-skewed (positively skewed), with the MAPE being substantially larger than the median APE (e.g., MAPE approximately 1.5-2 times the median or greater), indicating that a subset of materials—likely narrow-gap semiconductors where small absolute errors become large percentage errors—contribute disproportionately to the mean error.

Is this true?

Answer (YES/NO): YES